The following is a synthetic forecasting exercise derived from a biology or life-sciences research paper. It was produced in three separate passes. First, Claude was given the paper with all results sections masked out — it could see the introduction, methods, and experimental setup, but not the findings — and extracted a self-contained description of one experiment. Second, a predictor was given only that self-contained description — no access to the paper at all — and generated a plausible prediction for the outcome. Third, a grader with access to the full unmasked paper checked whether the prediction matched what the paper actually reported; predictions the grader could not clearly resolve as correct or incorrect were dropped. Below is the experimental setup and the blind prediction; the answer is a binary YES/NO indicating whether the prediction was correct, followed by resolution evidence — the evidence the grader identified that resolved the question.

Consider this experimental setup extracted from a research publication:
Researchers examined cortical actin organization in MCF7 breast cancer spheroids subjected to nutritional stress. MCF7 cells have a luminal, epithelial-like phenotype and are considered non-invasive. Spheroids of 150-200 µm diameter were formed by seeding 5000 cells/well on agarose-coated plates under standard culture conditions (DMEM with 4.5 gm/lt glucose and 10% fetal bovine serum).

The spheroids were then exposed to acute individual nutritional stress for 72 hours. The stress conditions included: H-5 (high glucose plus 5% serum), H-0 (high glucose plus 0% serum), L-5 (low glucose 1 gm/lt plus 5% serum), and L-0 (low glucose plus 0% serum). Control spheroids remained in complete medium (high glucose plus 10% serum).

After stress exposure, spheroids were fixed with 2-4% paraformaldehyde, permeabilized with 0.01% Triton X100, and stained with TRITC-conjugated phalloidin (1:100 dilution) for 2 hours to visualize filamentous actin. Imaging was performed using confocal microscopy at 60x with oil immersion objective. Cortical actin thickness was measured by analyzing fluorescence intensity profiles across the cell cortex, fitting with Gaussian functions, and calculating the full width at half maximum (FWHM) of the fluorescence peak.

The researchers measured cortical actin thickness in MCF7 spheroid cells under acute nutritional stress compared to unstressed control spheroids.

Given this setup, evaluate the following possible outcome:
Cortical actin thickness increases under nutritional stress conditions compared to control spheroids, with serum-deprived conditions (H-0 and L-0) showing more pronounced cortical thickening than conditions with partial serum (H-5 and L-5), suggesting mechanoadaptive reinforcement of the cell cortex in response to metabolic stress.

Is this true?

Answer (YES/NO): NO